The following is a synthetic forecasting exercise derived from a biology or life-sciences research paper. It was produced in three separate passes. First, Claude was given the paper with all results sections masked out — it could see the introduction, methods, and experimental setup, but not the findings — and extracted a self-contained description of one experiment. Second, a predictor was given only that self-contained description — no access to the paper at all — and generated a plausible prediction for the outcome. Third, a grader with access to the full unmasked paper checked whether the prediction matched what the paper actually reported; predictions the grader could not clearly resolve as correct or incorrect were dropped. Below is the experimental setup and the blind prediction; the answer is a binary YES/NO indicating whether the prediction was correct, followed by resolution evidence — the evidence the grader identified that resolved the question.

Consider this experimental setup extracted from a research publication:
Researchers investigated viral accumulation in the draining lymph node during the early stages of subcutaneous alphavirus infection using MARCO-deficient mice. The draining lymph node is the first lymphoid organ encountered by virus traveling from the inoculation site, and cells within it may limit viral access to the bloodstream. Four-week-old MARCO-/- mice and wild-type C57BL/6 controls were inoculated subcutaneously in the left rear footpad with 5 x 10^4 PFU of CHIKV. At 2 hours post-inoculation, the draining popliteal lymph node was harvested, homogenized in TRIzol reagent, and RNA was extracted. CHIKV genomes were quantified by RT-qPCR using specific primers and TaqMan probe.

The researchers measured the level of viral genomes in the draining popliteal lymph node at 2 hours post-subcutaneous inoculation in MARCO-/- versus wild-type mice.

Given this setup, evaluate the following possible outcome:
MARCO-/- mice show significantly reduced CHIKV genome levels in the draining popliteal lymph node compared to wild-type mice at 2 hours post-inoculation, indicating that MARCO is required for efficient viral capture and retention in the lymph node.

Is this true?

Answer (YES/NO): YES